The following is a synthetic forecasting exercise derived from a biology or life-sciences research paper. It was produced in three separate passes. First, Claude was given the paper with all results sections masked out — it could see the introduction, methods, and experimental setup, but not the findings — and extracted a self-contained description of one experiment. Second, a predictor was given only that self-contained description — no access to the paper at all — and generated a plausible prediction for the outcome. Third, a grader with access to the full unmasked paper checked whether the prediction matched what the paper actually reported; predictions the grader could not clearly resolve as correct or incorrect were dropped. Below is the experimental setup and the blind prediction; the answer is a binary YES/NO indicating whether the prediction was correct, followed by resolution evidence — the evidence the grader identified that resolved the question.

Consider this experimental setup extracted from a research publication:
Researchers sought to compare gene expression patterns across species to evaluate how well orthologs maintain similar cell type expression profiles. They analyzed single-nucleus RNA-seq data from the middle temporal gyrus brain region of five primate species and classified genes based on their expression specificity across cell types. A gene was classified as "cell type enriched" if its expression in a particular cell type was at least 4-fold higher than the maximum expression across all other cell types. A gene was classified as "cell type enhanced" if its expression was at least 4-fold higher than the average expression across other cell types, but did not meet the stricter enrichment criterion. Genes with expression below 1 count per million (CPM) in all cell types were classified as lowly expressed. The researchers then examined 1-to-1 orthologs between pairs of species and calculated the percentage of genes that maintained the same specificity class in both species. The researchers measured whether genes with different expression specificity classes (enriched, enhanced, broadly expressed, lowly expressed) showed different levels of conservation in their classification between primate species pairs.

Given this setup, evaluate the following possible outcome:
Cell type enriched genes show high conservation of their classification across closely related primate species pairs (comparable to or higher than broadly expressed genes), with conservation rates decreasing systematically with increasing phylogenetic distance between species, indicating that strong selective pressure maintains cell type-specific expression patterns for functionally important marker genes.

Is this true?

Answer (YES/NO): NO